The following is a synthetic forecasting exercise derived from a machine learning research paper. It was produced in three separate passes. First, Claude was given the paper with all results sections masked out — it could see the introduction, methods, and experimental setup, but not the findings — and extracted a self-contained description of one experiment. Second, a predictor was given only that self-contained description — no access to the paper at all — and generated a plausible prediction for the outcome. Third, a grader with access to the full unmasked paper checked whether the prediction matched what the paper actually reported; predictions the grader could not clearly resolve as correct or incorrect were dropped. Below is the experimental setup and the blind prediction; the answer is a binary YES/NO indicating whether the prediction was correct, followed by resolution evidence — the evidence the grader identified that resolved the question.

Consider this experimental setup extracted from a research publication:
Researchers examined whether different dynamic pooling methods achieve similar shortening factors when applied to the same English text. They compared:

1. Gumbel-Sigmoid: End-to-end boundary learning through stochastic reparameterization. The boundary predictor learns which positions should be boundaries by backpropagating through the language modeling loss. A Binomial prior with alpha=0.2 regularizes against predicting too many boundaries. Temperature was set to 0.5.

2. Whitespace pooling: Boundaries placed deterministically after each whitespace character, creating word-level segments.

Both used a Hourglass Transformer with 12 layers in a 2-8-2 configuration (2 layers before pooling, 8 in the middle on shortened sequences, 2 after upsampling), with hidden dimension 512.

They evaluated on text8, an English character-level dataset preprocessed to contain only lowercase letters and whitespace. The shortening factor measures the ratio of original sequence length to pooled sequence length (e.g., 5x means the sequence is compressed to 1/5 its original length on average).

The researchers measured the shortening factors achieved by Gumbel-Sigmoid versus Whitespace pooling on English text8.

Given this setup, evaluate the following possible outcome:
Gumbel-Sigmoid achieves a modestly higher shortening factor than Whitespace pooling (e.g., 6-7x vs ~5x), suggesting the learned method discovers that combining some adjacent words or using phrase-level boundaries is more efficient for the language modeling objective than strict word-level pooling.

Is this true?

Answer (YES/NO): NO